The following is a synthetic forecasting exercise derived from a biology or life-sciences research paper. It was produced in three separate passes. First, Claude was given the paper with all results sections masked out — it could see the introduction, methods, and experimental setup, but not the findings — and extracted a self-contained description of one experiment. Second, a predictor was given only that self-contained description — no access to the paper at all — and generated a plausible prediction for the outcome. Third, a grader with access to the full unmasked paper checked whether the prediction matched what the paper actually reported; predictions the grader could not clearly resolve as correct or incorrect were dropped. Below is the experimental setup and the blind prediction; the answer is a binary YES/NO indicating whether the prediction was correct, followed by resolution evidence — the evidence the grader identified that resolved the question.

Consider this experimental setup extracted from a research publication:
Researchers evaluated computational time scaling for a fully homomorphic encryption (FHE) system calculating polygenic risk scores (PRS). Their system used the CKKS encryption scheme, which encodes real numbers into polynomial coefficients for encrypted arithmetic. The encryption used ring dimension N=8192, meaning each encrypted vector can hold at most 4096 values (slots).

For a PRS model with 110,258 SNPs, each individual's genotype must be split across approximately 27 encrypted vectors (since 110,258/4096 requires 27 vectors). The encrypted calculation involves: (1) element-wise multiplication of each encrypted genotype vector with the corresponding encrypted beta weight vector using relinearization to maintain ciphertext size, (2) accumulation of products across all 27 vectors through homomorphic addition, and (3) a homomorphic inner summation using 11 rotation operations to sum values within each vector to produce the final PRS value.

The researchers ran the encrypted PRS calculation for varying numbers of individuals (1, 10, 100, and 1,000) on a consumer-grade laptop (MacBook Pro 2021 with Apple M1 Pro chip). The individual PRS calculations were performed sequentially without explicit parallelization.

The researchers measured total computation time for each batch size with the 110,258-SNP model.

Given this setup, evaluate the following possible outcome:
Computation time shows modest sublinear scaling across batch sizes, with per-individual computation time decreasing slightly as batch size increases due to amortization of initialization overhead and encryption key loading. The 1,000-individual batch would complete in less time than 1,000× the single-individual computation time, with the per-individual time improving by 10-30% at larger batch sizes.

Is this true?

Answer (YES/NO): NO